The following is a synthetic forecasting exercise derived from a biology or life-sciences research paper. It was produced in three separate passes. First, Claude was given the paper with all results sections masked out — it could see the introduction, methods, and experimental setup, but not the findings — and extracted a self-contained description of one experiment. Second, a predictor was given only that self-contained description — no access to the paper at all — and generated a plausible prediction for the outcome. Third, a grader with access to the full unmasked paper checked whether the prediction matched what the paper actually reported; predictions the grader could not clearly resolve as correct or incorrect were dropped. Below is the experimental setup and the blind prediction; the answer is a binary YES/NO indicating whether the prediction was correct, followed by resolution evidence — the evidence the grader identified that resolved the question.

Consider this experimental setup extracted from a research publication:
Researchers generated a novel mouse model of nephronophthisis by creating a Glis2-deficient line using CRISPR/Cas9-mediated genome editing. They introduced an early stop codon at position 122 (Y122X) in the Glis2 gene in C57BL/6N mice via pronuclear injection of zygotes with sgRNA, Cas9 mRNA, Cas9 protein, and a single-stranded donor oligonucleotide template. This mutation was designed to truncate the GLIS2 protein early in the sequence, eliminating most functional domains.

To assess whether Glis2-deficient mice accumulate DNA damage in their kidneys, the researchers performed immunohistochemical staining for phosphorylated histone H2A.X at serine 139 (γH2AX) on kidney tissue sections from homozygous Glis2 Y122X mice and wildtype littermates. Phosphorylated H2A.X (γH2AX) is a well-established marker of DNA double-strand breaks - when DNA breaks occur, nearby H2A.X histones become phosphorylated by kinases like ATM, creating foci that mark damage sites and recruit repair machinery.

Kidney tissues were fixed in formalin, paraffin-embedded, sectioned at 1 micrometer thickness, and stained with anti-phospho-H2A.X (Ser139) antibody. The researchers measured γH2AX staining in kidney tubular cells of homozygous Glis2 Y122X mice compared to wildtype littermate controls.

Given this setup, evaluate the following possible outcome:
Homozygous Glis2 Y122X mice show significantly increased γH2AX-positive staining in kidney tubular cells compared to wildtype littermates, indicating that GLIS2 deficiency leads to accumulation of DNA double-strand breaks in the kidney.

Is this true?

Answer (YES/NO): YES